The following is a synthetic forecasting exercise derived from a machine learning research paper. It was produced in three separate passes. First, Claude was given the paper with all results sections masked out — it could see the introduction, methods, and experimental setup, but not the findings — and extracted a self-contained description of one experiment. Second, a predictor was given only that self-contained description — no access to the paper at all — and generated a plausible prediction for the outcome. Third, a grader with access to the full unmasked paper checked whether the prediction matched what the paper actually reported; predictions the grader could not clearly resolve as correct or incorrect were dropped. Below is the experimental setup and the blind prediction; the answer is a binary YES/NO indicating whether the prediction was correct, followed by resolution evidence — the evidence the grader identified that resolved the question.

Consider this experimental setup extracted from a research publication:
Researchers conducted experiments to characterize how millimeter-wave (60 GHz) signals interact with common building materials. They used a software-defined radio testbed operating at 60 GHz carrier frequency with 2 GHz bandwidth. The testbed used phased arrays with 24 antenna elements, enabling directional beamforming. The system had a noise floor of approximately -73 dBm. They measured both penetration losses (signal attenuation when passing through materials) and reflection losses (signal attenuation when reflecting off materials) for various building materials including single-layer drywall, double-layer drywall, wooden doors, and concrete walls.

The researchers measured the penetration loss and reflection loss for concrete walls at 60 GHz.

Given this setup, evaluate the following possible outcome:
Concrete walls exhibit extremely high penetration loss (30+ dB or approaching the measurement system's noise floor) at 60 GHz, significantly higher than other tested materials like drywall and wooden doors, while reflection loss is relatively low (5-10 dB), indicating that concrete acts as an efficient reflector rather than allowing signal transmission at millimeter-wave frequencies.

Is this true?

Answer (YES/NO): NO